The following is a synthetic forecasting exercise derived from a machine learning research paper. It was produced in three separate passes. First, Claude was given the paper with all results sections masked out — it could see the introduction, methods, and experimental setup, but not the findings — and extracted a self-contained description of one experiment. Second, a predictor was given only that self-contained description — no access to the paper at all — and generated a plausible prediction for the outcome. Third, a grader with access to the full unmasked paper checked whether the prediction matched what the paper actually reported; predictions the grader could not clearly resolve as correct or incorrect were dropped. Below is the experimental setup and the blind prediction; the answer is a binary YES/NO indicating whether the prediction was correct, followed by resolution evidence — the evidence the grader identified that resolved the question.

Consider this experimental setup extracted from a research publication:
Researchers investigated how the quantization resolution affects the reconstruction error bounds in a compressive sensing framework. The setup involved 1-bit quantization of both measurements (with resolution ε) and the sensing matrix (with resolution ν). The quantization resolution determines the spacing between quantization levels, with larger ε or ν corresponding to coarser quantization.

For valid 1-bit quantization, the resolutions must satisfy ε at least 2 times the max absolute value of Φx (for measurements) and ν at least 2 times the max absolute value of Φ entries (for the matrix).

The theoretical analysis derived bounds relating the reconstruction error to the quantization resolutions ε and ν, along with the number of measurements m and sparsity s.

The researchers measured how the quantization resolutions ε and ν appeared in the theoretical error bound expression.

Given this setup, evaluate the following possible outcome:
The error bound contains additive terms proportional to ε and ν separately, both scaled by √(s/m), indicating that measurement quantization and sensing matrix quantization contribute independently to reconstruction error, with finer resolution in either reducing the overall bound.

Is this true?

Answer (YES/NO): NO